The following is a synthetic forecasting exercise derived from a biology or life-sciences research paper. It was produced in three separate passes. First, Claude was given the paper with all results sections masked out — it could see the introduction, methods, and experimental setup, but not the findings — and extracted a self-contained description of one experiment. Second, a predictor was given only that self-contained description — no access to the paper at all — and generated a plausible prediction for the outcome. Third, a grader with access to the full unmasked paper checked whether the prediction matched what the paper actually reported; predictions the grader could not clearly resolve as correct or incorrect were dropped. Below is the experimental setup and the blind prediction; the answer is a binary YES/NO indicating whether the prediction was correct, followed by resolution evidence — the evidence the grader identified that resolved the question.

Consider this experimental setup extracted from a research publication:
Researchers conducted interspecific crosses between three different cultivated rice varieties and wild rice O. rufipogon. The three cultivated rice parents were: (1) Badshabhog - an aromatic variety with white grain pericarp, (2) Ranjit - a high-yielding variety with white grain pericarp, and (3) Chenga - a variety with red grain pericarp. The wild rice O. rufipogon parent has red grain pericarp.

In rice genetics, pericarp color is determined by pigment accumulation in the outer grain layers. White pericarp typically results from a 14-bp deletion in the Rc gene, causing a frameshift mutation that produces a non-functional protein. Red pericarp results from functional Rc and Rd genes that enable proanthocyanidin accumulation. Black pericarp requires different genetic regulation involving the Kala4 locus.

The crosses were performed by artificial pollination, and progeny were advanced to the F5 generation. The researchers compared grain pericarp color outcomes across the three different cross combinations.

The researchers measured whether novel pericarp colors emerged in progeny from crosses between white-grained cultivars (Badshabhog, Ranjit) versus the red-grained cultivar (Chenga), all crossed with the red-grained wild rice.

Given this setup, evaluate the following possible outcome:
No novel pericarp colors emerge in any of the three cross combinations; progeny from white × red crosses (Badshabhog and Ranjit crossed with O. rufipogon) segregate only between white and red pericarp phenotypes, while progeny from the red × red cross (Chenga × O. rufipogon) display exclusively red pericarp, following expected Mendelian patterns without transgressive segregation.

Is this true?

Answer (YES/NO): NO